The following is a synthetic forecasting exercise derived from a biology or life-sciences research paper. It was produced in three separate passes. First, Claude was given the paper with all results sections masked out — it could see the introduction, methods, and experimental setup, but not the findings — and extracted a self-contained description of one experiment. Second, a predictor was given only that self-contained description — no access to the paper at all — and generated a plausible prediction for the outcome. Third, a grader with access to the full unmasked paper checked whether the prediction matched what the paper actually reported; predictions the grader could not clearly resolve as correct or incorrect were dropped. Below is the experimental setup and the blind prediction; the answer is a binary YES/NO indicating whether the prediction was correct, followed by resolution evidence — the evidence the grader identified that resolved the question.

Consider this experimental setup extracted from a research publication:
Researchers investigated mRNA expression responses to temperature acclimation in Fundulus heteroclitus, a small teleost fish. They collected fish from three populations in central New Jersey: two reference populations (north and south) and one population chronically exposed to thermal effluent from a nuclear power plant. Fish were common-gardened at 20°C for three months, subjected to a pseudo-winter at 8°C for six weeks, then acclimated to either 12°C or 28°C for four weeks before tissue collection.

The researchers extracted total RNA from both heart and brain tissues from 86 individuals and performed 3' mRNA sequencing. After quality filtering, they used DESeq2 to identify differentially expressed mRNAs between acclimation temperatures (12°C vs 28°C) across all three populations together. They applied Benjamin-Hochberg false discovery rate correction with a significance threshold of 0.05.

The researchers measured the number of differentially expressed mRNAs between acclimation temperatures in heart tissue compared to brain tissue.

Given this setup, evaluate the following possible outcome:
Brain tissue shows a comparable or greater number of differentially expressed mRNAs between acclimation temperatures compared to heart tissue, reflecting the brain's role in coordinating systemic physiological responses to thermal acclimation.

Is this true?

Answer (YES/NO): YES